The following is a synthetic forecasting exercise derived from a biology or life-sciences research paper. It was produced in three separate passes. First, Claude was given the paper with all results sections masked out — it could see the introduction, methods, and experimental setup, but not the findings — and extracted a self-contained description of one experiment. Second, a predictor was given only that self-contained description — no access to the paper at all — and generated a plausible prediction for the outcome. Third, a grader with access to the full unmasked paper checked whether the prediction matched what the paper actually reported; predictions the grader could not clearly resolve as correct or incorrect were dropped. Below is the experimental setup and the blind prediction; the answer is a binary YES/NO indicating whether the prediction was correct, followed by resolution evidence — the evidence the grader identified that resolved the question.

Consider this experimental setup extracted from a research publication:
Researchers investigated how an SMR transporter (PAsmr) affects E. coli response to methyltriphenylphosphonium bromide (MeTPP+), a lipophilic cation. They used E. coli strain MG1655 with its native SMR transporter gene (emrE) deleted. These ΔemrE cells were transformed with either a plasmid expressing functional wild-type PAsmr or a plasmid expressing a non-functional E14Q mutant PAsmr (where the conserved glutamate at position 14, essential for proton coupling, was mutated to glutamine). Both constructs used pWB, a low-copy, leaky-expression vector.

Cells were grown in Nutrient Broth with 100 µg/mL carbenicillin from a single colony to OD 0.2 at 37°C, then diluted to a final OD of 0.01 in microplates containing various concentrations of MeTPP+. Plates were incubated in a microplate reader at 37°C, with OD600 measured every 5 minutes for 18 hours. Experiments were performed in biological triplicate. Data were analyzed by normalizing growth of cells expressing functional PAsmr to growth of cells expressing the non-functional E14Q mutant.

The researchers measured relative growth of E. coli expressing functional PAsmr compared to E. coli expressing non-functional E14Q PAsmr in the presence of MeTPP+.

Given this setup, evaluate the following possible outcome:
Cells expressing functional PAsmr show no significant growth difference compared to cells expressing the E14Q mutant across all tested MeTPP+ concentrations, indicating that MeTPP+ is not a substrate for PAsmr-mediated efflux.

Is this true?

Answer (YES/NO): NO